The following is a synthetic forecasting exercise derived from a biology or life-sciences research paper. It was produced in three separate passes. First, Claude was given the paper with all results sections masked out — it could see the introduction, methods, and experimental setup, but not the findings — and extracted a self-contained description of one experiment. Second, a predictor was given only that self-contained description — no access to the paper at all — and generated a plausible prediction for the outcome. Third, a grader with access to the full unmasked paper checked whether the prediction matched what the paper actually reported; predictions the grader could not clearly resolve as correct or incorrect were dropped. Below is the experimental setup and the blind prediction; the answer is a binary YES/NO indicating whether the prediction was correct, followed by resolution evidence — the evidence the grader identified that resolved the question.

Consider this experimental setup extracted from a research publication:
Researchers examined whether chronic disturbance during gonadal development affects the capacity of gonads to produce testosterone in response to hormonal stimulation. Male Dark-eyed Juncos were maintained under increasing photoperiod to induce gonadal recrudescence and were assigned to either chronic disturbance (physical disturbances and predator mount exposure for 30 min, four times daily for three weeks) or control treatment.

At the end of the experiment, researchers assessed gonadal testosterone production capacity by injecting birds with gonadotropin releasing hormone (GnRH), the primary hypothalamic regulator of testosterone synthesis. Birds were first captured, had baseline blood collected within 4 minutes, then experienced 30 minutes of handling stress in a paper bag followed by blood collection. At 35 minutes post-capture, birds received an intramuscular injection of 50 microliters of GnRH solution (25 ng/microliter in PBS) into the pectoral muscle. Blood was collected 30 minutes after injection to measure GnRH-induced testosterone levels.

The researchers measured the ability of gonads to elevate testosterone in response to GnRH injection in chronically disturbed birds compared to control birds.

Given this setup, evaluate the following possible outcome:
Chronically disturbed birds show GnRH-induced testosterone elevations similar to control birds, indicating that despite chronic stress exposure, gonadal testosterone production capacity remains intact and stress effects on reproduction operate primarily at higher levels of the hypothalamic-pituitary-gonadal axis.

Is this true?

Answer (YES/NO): YES